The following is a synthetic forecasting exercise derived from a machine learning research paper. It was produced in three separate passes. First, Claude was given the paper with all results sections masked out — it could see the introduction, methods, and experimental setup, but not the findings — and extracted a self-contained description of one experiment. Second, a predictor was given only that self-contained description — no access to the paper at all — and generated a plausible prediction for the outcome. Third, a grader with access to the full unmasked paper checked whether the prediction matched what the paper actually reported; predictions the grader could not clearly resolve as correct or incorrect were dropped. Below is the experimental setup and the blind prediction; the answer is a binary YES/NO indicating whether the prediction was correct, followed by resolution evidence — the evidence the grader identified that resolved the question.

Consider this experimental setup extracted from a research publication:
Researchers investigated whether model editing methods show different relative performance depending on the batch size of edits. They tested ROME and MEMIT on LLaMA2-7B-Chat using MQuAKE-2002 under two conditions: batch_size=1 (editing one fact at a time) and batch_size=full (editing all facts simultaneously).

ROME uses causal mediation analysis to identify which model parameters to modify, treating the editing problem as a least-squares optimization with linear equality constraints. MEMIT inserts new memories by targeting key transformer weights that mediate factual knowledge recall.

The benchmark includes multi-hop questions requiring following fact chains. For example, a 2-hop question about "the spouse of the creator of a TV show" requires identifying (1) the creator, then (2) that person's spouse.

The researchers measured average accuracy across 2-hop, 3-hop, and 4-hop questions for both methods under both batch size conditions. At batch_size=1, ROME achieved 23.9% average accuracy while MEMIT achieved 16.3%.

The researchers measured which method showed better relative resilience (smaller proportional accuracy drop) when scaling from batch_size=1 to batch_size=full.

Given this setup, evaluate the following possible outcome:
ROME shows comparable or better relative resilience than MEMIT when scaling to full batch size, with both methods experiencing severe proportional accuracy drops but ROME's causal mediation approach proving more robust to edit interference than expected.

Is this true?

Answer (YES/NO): NO